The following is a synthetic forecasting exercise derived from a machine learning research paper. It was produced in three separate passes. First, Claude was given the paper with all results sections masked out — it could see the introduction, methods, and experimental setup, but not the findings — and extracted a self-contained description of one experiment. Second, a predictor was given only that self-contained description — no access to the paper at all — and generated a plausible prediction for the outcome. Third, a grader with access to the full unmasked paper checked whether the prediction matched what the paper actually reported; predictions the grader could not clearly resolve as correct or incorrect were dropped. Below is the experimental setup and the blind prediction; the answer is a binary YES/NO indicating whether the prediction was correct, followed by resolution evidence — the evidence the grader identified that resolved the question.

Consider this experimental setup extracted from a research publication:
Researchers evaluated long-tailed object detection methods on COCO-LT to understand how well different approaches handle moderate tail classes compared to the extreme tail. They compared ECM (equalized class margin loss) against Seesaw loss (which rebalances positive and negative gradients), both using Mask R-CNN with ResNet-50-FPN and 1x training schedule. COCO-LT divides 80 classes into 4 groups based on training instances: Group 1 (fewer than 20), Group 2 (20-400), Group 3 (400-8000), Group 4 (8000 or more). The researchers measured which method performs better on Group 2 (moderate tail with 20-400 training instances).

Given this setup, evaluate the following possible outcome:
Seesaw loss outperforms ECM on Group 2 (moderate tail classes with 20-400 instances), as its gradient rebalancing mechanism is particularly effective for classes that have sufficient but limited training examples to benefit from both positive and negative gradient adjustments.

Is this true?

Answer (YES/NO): NO